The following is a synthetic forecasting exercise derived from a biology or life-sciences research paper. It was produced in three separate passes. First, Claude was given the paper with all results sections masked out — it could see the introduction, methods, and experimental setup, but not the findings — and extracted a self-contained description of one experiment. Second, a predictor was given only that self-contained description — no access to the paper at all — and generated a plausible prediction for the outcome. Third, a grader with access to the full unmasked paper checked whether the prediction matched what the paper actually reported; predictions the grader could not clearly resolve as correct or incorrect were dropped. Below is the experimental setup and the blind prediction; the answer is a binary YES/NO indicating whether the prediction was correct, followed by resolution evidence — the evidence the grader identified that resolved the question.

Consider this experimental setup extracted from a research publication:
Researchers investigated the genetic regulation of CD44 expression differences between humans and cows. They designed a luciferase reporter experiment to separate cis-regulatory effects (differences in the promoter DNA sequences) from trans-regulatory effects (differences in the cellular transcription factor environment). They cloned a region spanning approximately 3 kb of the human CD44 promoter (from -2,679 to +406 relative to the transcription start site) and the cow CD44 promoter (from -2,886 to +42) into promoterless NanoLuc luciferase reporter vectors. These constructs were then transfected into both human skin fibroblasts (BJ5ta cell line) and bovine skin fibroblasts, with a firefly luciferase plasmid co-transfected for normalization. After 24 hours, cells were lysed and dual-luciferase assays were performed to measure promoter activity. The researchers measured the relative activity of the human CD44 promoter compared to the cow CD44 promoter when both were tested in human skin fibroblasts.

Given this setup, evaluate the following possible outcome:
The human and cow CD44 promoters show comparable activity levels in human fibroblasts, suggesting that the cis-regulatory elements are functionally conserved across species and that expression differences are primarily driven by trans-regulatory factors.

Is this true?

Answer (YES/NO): NO